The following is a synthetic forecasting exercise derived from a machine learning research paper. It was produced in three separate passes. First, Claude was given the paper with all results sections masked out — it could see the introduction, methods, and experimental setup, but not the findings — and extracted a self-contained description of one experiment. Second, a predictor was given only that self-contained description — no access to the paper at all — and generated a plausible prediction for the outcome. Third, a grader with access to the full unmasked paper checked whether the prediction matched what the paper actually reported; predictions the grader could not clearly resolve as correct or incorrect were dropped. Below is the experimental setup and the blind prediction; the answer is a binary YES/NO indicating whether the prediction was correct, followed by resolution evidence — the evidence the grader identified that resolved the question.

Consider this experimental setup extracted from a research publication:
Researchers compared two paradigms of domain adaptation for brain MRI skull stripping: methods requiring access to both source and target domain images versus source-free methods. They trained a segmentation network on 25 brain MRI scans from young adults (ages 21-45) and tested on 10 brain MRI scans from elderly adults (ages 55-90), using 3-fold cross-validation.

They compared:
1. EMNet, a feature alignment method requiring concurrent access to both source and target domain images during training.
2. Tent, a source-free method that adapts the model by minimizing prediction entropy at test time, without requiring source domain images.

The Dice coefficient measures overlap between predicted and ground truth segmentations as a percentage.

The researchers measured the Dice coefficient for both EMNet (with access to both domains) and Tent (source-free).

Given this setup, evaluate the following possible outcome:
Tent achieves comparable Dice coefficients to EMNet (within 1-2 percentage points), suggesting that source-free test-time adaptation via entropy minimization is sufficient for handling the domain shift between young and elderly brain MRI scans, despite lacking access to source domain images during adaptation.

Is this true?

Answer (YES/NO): YES